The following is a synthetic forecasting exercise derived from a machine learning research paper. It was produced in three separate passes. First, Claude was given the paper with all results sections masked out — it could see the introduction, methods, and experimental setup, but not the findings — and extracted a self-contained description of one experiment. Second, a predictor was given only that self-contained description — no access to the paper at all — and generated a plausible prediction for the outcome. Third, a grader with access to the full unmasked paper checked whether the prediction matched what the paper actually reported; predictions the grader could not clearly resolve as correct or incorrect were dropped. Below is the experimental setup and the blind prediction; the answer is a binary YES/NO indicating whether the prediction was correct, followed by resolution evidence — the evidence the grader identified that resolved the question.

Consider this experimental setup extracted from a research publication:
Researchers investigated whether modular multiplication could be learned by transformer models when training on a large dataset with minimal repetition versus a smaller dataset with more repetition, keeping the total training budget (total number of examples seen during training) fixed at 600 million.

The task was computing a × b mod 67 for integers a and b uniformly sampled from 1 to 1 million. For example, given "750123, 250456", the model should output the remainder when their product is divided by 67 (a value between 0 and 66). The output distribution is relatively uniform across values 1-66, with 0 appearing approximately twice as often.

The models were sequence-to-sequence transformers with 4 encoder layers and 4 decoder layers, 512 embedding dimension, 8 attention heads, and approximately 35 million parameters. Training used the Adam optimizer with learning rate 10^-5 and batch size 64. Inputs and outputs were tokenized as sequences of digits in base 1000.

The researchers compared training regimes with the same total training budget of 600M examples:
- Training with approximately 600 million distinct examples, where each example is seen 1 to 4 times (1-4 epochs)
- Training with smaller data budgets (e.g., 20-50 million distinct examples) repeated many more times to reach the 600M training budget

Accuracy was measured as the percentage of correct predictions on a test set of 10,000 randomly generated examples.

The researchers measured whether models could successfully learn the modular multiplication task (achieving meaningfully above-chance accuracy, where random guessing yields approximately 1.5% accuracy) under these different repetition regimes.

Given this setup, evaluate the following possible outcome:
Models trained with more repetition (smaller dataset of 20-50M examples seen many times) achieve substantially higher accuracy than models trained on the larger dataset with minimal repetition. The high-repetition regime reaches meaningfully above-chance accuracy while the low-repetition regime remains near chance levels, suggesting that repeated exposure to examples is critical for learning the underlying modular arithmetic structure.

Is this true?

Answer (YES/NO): YES